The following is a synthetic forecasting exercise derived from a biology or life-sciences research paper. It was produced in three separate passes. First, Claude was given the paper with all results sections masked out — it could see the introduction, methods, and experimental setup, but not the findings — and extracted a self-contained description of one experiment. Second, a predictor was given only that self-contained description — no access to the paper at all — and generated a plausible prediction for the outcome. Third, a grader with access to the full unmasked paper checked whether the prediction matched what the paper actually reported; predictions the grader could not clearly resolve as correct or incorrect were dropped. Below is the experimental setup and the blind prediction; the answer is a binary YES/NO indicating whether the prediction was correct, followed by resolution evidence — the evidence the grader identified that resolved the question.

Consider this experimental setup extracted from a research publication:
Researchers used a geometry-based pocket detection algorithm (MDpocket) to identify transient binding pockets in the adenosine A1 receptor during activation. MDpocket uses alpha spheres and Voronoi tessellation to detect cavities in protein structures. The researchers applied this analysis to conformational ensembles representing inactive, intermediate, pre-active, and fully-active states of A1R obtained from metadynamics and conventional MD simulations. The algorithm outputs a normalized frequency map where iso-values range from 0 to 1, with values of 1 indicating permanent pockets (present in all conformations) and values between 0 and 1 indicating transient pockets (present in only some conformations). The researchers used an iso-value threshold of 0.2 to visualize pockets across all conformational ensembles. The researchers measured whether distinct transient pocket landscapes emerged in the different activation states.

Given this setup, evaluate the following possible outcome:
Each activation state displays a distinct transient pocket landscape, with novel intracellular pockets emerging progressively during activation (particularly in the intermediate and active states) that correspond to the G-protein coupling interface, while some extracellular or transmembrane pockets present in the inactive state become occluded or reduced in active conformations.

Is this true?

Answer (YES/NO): NO